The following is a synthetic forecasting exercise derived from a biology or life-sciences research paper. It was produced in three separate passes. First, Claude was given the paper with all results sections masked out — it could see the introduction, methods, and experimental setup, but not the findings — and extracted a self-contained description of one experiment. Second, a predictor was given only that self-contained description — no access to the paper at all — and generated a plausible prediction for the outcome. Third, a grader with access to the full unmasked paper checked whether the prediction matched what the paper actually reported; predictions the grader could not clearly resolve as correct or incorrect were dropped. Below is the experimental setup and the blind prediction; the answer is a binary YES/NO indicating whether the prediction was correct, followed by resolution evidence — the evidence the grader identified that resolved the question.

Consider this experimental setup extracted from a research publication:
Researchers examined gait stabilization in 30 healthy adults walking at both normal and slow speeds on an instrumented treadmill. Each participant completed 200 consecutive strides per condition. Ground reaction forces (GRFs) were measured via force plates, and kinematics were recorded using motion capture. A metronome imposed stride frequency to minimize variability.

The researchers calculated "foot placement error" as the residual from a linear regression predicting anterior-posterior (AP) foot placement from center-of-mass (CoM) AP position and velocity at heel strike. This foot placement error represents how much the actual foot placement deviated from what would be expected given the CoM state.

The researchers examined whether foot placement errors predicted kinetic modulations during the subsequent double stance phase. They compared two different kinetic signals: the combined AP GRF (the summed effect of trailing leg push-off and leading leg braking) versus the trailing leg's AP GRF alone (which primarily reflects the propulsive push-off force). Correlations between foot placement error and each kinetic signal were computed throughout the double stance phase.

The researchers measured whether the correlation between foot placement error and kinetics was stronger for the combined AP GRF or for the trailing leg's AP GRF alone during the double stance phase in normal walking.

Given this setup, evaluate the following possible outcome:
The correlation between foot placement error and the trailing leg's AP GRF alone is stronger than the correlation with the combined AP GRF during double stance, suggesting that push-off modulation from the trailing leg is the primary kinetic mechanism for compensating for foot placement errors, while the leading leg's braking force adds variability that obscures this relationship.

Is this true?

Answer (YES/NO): YES